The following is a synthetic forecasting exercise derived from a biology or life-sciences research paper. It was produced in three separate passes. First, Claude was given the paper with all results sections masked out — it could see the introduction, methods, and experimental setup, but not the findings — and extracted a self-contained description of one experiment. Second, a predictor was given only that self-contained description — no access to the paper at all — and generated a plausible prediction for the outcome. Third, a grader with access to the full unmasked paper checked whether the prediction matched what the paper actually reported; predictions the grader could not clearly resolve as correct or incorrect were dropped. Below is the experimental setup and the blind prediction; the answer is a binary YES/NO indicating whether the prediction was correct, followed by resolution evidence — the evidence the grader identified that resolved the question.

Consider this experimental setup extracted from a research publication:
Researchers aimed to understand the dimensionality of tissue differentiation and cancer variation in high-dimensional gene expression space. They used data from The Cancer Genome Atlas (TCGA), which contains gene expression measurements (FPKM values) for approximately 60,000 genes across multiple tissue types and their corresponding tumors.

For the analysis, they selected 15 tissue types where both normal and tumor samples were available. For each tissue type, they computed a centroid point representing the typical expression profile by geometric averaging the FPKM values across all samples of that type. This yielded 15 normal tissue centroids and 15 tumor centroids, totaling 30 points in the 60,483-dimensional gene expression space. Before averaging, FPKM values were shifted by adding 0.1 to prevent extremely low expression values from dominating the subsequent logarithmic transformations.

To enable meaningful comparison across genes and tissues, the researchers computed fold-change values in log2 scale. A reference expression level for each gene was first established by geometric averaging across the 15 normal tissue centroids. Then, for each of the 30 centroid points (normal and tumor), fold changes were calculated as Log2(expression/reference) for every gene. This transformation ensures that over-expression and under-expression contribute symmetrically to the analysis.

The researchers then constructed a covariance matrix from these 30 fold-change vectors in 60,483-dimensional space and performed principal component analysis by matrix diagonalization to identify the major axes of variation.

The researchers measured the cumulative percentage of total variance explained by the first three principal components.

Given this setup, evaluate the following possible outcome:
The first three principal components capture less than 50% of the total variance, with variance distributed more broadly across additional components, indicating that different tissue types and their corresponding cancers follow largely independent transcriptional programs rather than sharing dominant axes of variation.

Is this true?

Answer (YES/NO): NO